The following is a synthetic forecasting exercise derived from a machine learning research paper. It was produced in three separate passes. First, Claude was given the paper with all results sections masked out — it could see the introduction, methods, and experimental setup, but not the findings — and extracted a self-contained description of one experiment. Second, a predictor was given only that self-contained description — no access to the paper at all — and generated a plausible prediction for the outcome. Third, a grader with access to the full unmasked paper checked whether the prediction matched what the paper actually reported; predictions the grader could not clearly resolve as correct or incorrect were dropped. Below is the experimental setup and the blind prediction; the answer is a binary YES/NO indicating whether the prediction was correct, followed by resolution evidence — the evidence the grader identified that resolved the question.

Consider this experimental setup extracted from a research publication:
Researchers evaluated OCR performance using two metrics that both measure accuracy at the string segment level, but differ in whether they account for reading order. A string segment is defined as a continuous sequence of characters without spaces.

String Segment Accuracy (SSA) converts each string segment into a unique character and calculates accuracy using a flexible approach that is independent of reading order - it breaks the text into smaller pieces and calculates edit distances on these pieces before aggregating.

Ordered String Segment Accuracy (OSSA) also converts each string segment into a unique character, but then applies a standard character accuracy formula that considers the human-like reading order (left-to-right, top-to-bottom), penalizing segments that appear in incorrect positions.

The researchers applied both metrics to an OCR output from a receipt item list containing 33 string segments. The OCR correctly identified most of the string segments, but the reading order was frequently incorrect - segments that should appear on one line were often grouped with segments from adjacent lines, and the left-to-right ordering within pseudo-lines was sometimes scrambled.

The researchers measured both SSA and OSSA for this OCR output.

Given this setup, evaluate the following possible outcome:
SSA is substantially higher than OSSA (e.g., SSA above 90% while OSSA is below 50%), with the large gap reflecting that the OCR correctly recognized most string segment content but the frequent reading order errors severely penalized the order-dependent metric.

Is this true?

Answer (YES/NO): NO